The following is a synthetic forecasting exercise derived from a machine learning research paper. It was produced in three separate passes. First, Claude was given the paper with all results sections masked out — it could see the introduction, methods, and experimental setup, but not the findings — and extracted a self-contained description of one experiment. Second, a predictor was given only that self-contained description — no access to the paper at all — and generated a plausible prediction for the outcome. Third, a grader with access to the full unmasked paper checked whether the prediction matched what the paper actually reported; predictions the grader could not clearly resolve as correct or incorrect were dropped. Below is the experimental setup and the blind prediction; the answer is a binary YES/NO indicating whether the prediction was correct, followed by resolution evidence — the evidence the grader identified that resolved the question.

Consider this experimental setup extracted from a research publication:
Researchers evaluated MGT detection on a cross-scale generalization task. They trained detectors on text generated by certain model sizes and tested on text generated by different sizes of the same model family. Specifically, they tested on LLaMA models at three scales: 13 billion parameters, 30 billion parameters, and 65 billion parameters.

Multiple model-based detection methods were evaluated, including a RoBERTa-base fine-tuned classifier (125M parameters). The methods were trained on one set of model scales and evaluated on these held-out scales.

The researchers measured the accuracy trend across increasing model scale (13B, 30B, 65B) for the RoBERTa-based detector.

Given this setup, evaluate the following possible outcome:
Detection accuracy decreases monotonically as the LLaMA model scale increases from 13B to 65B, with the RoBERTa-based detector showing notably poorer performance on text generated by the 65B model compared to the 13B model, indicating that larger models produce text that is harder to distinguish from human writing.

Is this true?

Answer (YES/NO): NO